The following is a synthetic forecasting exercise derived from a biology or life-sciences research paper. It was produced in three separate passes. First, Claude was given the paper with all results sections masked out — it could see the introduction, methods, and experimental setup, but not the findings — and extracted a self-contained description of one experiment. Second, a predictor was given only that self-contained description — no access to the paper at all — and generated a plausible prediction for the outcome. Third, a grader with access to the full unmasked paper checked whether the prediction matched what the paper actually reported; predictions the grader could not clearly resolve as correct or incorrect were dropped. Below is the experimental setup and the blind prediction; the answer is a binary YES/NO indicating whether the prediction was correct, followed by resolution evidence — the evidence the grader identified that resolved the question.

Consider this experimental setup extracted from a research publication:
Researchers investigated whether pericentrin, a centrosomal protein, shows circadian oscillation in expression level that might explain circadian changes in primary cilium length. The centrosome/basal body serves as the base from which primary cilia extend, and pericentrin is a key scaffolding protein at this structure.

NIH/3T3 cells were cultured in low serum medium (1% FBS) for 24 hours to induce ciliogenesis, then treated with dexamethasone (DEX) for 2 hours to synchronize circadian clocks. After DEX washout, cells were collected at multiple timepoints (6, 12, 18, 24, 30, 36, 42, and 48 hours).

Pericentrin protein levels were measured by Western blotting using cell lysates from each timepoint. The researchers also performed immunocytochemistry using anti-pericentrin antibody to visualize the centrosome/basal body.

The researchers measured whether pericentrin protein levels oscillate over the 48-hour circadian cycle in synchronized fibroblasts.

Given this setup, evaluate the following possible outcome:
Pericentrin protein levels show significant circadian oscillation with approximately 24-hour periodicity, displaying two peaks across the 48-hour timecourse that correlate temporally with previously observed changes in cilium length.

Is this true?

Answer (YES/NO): NO